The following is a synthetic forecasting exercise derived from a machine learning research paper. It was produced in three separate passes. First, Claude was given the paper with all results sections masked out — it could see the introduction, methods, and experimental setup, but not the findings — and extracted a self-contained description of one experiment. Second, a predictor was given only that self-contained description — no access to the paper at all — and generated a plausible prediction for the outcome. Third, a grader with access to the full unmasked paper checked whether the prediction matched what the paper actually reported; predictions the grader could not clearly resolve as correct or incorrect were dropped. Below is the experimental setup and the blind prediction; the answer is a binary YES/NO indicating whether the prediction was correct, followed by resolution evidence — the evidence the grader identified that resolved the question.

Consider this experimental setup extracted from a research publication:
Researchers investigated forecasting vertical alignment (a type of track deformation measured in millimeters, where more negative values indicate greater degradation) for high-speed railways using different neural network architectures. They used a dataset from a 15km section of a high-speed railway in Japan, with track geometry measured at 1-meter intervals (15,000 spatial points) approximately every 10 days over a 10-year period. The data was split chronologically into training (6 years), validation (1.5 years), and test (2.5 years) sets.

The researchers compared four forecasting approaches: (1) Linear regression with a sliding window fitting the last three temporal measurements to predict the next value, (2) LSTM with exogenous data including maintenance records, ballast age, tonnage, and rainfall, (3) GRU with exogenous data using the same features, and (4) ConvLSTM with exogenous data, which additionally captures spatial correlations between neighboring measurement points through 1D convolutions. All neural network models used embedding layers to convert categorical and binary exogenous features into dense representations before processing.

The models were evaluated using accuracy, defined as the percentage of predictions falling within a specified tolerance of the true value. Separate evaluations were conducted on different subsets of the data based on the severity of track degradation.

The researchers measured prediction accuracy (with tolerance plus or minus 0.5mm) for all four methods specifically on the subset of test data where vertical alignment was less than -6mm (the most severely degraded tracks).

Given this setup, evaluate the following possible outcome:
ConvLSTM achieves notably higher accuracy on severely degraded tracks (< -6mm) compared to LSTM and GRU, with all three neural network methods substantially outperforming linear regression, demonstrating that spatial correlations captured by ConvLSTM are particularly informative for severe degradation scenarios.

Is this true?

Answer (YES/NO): NO